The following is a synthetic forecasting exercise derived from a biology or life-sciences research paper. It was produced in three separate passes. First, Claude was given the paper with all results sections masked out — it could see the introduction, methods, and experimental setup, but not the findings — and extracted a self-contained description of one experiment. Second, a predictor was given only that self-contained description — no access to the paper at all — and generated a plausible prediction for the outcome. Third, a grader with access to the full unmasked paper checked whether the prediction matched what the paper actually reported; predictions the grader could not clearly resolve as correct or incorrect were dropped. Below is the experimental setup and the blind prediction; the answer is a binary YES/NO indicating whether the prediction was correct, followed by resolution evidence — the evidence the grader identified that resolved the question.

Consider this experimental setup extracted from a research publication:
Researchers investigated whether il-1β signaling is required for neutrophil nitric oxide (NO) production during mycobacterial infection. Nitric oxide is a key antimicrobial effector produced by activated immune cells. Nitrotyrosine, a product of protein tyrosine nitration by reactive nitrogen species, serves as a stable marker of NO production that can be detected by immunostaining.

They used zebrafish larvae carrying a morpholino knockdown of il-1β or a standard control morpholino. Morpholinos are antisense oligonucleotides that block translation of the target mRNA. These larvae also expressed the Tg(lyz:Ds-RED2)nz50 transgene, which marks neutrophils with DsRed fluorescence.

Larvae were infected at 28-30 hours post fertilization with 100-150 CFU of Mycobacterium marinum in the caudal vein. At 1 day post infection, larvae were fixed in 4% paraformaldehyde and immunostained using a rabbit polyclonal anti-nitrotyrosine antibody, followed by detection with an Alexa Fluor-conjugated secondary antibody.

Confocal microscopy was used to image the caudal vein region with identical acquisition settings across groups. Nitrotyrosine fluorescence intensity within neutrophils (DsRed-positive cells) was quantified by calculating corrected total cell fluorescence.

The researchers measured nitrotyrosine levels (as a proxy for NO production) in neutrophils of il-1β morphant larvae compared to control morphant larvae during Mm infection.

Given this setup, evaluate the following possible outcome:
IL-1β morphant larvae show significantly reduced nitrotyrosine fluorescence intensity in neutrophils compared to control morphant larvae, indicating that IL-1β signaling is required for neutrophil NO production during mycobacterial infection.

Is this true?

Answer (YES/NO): YES